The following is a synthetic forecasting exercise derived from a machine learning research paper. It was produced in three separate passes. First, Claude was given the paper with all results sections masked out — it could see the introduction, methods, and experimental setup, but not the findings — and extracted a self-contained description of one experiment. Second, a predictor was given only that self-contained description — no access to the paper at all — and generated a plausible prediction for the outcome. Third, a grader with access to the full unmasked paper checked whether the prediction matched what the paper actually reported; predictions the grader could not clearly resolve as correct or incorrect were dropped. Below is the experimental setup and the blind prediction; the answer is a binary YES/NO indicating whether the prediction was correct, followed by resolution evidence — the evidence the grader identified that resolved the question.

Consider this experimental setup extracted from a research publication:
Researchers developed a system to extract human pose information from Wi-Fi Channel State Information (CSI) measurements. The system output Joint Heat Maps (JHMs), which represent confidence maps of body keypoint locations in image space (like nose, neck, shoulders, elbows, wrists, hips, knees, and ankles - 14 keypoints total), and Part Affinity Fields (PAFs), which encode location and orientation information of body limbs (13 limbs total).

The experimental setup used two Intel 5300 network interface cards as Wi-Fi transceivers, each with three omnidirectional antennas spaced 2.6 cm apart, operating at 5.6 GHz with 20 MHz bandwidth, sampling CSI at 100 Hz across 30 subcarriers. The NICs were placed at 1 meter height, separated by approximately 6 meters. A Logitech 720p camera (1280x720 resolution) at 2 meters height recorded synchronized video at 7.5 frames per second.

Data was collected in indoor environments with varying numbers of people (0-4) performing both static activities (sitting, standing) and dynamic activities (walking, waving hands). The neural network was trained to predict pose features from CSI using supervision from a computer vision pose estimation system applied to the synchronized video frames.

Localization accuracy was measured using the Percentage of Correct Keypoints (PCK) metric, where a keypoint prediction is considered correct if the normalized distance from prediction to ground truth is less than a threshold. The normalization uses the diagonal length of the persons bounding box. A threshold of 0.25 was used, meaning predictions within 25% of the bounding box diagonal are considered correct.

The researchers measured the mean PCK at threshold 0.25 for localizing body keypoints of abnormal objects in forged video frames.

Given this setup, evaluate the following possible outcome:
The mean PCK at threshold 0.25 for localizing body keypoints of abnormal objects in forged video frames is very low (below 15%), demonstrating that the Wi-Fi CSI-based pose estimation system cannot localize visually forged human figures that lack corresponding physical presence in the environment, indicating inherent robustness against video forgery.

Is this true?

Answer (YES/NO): NO